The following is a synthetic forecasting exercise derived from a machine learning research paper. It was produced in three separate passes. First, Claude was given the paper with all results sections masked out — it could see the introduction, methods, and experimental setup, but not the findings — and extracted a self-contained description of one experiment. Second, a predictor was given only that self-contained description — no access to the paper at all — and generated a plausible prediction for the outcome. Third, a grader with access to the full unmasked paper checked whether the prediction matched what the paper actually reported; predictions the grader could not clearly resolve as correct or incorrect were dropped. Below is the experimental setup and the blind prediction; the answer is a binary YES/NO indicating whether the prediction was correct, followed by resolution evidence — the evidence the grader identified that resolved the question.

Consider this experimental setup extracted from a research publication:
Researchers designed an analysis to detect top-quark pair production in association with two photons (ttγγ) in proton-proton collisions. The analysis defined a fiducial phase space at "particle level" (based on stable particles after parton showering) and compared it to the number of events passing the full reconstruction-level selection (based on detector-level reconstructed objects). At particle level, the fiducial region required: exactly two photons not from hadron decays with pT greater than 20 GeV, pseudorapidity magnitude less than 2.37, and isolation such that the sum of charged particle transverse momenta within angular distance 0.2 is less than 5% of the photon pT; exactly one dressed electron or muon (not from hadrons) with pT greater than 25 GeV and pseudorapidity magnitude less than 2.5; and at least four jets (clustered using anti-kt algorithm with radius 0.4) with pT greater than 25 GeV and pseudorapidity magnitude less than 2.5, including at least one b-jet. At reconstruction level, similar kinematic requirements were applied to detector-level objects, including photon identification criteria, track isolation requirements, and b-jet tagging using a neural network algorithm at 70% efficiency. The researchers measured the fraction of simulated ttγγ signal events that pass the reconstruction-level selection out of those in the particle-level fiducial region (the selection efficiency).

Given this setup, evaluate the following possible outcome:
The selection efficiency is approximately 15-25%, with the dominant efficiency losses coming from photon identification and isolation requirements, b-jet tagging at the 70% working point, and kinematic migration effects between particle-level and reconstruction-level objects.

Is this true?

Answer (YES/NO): YES